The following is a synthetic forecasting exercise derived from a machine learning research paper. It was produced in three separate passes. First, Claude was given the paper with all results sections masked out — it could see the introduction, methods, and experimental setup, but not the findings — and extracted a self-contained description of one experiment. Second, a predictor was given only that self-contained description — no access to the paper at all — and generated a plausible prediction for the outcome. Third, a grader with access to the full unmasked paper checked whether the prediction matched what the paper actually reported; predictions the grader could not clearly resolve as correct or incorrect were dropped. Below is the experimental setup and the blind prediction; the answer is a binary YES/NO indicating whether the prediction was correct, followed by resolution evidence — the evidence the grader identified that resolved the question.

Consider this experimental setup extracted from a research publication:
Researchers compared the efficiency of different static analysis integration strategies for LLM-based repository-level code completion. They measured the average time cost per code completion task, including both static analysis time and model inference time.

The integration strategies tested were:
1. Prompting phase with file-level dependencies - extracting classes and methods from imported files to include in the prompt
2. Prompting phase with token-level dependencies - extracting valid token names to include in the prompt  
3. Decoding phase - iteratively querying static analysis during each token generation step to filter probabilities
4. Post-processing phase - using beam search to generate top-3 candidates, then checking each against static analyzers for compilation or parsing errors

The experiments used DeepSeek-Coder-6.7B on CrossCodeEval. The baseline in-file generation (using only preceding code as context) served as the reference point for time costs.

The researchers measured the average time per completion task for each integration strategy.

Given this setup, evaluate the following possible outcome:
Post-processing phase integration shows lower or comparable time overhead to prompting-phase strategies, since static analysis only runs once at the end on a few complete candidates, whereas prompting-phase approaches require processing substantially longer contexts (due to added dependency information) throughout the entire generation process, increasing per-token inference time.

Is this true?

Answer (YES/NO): NO